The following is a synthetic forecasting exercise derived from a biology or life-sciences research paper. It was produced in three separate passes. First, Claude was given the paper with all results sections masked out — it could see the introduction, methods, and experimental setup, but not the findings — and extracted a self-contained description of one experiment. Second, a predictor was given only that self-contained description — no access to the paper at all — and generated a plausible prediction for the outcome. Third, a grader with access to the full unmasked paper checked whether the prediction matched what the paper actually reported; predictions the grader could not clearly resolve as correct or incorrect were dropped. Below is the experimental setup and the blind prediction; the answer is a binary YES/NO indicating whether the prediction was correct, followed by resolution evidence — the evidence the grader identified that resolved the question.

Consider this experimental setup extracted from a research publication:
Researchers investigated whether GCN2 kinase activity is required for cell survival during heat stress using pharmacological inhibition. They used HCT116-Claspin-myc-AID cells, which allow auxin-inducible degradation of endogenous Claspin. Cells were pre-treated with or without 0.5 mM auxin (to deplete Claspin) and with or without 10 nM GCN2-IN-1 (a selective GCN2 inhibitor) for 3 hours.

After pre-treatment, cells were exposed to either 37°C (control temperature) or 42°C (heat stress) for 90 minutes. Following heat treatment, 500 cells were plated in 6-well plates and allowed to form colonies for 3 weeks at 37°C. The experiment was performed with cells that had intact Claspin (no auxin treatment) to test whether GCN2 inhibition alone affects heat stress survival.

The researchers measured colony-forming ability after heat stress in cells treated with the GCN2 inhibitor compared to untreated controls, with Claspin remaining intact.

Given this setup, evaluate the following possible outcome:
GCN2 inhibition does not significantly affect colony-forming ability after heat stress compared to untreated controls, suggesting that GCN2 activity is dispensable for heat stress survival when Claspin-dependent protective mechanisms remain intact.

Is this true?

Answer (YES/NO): NO